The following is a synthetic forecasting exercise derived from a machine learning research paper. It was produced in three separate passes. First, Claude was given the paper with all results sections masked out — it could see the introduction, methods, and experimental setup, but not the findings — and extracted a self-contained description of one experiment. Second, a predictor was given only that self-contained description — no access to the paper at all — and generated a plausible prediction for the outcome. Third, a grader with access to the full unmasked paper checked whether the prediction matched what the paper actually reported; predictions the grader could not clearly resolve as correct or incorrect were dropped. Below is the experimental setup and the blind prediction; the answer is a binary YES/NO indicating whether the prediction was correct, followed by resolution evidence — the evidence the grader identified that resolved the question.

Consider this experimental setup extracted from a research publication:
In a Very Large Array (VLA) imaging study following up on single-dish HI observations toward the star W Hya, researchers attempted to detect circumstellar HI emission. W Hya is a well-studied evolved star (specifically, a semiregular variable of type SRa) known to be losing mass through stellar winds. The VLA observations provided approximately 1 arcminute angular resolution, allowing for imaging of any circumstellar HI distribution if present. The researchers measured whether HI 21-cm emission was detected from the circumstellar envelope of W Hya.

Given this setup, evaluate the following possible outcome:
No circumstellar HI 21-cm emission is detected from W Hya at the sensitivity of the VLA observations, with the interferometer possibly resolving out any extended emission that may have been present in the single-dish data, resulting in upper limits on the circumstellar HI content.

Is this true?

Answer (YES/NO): YES